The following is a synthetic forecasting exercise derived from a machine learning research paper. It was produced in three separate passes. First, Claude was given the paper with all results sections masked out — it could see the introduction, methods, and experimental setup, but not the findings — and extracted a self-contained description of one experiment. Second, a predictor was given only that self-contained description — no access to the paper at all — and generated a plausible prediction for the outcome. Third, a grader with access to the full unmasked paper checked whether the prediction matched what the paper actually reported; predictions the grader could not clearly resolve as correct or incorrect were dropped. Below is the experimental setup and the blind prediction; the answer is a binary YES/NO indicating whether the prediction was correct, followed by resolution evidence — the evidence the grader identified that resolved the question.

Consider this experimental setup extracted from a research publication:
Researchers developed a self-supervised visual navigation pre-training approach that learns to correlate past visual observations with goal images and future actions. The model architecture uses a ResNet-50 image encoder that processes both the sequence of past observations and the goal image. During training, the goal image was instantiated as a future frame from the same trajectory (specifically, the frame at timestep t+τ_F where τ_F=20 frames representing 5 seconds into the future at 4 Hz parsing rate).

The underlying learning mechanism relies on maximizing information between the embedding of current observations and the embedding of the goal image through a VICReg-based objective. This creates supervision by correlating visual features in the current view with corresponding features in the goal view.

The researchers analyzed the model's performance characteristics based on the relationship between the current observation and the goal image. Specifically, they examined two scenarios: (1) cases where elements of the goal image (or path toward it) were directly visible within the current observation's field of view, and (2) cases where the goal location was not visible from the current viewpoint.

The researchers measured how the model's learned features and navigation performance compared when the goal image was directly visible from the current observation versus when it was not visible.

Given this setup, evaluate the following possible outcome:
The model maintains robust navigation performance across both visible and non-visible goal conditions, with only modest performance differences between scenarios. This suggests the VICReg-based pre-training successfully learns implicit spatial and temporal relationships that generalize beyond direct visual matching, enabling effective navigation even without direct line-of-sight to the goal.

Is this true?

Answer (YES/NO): NO